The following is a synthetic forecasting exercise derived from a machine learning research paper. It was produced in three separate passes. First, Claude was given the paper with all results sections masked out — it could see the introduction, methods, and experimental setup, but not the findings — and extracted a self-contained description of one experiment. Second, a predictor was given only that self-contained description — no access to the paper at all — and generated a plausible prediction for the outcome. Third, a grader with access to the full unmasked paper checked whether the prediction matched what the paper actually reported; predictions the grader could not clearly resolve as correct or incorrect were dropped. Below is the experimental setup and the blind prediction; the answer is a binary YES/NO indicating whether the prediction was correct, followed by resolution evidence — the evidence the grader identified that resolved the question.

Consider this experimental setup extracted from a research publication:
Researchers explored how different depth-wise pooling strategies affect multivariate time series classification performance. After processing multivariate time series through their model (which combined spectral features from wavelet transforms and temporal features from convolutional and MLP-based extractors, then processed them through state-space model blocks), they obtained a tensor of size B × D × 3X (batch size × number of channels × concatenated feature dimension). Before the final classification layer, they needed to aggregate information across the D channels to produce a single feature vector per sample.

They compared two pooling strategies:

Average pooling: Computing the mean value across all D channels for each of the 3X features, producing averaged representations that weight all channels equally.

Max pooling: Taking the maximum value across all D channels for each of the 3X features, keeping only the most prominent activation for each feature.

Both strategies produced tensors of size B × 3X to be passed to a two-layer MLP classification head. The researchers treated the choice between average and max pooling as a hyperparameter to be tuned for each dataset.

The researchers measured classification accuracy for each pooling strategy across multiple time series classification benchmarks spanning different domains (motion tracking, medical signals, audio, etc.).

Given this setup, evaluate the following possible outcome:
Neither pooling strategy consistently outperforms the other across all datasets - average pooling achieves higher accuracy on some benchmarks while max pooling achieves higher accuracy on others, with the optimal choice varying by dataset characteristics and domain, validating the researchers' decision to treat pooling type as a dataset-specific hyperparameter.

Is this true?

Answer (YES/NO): NO